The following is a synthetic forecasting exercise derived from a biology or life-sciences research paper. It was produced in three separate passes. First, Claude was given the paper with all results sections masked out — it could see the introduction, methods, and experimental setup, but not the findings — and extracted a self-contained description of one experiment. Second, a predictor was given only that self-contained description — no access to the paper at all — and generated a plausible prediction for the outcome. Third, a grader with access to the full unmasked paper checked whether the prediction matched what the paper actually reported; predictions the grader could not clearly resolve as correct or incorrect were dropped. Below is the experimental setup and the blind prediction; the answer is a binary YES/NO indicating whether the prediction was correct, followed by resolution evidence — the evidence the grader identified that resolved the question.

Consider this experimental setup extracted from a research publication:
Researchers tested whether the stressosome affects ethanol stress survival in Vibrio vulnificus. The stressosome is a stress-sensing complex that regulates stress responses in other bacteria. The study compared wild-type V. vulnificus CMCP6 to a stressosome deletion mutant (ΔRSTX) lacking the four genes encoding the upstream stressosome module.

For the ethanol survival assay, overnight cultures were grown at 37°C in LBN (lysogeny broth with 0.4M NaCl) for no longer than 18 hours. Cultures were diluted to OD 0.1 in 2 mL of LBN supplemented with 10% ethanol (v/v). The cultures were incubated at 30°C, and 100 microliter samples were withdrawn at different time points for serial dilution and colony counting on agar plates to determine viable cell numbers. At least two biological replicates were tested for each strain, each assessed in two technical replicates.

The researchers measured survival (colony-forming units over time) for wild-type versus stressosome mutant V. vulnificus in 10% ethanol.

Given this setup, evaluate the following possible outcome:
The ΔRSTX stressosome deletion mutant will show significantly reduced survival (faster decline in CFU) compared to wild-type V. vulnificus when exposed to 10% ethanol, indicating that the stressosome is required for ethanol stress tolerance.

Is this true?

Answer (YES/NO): NO